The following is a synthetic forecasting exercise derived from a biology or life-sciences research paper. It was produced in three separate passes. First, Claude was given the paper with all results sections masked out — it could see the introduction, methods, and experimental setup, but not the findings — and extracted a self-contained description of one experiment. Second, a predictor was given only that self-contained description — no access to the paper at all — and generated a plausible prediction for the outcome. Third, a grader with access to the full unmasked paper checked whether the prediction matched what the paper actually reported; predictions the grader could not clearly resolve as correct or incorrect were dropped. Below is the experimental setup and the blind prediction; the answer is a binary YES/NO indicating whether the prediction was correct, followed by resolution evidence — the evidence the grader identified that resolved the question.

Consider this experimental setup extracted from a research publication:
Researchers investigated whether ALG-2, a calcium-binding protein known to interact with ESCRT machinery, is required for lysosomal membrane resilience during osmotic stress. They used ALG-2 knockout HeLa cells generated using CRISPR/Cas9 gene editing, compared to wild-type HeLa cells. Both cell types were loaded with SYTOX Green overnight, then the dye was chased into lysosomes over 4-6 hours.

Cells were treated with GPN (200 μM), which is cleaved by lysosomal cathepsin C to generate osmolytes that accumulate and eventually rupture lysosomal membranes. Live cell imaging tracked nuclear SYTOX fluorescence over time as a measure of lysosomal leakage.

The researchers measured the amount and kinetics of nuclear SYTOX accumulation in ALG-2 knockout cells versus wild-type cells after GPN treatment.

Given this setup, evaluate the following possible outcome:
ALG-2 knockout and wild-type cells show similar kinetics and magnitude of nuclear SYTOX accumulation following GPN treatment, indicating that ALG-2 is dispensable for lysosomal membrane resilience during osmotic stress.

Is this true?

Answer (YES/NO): NO